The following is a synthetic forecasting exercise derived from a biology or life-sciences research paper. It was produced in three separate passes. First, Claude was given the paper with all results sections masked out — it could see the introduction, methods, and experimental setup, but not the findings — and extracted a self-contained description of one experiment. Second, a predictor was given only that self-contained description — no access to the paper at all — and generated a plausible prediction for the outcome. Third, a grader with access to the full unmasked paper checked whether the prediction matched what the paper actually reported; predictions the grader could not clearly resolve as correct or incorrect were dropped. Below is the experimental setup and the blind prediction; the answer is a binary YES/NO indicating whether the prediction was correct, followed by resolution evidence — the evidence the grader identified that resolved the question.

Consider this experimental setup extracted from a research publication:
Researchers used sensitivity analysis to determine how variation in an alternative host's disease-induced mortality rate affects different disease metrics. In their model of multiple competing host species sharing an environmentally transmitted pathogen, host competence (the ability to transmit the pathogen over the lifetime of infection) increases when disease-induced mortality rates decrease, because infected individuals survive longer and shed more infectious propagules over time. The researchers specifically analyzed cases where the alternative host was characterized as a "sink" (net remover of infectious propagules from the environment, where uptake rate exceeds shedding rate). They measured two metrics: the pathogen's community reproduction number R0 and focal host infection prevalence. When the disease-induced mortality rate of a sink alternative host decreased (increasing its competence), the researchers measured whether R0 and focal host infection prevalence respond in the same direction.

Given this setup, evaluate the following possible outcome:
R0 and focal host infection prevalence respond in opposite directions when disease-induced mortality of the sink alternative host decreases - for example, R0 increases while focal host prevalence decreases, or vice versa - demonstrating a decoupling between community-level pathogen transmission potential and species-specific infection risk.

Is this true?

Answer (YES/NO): YES